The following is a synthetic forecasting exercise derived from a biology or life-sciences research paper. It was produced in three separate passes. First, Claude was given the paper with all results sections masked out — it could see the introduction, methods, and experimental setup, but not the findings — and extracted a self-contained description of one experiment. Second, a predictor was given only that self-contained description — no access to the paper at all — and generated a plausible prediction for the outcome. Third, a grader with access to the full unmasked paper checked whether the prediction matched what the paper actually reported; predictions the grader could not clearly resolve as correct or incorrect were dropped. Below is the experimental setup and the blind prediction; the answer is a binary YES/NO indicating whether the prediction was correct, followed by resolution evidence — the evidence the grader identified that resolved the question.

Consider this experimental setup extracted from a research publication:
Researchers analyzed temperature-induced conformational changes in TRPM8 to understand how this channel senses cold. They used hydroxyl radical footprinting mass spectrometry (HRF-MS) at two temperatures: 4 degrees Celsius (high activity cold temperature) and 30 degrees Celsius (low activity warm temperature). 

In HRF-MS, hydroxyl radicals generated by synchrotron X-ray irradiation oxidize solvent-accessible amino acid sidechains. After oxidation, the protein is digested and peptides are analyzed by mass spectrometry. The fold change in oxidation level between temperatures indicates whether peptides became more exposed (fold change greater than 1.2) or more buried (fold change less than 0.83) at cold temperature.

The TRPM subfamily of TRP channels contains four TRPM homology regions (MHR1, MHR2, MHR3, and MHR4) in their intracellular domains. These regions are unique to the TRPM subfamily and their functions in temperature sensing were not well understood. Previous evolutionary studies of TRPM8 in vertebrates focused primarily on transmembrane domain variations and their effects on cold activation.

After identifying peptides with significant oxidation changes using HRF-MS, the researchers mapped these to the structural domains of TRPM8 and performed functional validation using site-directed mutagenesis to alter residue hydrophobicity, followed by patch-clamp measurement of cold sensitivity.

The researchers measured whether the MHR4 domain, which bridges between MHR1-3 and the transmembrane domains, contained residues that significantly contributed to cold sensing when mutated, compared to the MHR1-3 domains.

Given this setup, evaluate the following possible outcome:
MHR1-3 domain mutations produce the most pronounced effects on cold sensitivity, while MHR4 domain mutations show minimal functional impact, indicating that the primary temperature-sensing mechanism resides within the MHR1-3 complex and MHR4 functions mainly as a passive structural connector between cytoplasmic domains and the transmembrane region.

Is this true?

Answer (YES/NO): NO